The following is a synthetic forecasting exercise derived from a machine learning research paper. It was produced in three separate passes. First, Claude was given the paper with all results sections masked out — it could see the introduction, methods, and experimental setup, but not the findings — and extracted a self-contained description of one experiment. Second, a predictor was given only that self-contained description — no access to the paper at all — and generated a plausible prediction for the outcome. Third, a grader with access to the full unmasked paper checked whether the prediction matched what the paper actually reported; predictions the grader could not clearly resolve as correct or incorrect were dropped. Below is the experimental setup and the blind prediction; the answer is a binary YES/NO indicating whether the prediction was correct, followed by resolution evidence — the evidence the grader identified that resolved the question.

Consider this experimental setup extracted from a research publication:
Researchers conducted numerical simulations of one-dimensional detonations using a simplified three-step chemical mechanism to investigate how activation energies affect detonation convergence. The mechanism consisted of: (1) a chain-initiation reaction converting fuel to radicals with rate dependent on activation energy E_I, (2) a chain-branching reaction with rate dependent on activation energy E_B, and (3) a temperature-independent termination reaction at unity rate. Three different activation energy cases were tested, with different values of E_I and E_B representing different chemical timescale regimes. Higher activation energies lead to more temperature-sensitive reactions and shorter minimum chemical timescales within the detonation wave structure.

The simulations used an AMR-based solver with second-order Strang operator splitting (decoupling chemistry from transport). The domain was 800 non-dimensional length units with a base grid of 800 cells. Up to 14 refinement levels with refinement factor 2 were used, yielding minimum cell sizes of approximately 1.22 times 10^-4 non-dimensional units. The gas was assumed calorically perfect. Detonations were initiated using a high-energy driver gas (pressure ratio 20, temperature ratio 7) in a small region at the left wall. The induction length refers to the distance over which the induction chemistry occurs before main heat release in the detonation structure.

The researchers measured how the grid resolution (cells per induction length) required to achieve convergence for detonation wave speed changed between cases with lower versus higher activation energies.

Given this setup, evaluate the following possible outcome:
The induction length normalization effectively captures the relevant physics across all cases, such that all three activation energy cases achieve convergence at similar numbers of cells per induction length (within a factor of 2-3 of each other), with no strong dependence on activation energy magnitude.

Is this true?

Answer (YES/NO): YES